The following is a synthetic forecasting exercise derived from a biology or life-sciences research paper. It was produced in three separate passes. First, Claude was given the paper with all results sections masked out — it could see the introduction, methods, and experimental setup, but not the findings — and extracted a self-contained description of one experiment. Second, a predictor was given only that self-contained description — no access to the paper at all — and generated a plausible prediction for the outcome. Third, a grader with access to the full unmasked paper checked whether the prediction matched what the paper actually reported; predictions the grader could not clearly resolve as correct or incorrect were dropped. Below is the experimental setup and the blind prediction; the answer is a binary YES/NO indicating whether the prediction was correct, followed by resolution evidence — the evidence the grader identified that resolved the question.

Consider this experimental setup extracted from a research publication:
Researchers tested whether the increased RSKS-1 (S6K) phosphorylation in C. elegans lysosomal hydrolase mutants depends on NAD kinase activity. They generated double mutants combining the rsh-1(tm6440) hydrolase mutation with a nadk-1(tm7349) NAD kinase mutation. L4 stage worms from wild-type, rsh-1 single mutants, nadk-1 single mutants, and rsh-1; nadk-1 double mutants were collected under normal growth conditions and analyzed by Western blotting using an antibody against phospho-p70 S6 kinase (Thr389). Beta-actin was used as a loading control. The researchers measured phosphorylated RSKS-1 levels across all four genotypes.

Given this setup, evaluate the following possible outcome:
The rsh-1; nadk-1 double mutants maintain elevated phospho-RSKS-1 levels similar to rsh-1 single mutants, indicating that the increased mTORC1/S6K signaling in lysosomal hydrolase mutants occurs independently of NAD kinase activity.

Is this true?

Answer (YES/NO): NO